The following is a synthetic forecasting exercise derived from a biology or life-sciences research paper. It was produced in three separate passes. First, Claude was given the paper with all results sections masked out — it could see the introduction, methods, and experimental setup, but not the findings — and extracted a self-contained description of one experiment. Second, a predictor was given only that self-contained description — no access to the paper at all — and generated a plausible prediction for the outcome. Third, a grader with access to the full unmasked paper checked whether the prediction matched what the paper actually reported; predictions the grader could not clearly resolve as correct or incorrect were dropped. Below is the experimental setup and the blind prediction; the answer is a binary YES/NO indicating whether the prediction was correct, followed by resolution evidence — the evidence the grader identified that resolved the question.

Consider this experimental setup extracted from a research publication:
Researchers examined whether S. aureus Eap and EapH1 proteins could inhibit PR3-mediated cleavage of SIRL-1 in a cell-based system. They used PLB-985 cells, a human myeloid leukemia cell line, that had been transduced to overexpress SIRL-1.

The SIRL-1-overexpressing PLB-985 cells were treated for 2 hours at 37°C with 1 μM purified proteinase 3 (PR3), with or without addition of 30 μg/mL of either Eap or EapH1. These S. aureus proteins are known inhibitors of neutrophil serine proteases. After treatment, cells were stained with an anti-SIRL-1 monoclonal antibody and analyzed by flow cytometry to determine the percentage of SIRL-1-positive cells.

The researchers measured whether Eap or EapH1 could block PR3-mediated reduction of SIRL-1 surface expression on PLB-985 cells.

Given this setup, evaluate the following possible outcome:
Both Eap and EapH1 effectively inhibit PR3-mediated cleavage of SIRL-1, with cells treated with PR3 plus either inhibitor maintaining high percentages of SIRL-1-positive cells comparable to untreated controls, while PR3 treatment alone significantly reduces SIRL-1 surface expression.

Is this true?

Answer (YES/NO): YES